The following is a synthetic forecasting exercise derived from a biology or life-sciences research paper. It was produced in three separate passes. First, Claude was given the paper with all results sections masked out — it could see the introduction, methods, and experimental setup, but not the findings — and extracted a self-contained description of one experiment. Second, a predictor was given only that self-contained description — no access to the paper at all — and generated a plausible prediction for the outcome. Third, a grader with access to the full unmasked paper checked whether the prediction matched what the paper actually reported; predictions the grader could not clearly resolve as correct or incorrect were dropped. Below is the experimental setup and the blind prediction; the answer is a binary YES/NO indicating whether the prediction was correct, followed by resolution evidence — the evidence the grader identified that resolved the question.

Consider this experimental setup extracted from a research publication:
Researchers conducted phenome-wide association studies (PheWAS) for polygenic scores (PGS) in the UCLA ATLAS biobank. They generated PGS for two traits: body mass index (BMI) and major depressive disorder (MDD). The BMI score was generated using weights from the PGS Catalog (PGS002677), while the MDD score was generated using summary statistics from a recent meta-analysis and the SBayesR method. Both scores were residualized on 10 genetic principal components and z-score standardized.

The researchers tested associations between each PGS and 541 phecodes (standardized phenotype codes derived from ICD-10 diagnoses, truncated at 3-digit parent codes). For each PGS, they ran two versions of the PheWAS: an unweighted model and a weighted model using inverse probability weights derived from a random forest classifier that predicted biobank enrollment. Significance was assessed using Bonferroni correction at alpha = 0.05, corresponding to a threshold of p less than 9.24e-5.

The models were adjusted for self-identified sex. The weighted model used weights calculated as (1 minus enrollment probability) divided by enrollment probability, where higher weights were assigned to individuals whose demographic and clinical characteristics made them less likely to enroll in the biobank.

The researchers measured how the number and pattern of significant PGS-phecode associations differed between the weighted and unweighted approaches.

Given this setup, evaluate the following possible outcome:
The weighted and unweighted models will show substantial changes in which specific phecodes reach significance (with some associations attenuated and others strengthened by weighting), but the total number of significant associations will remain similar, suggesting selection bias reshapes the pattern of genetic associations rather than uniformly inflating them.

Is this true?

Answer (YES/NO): NO